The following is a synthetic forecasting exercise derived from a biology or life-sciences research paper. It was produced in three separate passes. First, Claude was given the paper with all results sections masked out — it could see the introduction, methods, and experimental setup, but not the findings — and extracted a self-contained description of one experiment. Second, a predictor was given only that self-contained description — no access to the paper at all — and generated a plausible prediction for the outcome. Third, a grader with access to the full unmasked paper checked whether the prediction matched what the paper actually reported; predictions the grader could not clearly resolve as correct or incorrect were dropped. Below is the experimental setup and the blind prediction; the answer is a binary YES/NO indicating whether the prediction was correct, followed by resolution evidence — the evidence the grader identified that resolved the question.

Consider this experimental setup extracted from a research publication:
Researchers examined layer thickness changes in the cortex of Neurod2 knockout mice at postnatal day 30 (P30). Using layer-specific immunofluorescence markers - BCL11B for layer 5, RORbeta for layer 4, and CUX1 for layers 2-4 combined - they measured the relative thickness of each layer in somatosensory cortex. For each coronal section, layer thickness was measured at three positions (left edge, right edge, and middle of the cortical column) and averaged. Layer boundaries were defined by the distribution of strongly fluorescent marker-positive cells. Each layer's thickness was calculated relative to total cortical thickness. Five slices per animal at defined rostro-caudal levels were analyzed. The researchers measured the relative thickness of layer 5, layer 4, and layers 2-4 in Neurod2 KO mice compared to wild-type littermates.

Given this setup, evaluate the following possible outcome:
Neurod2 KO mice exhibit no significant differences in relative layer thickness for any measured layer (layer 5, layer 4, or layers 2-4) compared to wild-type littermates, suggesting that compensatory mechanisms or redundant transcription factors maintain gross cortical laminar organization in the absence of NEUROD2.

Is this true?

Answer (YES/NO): NO